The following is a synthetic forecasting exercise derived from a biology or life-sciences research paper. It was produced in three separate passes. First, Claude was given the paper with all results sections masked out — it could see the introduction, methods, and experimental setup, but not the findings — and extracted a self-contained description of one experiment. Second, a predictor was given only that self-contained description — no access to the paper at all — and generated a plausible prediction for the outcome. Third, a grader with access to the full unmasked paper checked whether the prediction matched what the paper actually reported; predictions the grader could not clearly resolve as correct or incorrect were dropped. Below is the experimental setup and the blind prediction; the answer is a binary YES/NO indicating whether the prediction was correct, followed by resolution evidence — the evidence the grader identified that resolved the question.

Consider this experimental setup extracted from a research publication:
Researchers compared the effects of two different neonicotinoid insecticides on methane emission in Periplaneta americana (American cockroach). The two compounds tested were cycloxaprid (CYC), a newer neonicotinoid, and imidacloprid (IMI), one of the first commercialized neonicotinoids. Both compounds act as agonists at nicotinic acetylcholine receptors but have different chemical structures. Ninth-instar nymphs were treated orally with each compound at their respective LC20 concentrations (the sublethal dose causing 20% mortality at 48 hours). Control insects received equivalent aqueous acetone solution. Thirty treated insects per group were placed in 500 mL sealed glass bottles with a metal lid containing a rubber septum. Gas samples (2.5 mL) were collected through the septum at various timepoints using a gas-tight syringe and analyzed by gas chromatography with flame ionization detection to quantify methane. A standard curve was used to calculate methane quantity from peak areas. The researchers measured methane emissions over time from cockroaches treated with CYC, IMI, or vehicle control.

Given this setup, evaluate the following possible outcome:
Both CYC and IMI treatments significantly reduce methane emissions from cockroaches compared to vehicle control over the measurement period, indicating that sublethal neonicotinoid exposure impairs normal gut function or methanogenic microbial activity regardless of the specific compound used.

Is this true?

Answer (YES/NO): NO